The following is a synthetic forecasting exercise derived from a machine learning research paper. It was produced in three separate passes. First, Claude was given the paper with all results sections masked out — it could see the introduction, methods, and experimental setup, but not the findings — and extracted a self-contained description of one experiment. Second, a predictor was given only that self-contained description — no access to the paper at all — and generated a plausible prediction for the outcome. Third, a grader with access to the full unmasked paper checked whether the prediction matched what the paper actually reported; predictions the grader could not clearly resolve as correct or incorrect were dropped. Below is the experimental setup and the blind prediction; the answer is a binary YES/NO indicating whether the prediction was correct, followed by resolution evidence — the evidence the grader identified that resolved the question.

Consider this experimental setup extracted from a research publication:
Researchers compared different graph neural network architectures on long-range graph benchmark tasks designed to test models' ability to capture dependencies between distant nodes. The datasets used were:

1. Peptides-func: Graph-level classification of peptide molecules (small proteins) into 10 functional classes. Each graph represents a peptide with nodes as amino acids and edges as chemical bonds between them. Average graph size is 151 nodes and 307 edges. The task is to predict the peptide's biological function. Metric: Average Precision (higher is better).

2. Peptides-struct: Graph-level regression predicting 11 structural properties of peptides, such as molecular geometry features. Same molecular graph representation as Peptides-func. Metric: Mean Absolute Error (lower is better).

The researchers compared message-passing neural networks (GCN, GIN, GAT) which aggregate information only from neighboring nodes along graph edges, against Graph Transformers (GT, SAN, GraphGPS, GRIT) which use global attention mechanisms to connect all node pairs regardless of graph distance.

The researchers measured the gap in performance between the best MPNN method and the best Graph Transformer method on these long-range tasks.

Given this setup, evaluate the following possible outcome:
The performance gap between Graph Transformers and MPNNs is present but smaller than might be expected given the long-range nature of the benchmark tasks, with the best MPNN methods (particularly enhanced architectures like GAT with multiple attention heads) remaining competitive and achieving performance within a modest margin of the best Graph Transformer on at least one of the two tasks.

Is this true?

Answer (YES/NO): NO